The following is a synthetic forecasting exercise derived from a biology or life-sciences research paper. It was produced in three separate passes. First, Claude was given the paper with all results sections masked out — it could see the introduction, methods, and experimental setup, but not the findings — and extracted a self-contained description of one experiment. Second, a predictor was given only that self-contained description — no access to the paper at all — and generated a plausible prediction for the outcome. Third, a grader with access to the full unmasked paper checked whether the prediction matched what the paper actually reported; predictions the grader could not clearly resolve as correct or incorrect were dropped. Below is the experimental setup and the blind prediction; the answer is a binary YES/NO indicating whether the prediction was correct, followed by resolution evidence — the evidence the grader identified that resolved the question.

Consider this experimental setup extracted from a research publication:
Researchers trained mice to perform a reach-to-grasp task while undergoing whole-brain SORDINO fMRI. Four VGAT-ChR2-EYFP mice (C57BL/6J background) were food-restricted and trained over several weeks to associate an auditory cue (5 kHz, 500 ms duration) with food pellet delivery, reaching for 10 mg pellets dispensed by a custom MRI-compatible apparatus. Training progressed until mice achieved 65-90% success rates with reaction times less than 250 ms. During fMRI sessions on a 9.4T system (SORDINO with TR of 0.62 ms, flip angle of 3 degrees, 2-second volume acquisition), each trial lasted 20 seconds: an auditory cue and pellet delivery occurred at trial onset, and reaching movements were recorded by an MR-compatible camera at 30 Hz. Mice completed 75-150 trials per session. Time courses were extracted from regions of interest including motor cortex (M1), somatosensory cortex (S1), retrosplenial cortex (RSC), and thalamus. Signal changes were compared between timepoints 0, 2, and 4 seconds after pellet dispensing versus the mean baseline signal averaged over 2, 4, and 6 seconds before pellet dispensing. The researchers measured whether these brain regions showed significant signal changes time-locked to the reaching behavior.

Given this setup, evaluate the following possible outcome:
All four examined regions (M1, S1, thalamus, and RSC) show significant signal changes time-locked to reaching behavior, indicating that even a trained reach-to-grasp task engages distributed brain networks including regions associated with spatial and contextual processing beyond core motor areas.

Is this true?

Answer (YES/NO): YES